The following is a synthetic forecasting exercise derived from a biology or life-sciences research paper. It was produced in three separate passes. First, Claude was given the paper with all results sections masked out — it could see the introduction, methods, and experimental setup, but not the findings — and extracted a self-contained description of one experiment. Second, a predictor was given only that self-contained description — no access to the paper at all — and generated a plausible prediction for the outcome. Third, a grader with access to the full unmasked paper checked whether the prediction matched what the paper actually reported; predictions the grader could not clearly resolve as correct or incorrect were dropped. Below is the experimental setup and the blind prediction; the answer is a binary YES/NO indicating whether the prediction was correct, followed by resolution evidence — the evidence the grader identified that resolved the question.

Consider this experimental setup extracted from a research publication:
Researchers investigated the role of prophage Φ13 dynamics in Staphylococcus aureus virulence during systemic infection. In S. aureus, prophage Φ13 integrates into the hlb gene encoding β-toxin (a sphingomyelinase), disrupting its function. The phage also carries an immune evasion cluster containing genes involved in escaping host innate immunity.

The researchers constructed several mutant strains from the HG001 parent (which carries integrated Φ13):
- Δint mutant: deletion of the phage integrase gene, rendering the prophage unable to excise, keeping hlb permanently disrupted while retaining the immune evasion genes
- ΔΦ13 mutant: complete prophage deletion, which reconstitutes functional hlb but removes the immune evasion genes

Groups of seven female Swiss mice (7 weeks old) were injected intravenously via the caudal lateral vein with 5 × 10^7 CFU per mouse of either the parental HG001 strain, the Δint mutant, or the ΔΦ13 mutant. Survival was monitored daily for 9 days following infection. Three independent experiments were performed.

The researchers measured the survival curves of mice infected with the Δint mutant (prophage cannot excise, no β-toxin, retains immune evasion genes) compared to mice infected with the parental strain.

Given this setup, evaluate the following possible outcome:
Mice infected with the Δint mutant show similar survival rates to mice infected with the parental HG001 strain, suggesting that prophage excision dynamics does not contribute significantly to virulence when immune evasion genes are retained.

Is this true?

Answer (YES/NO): NO